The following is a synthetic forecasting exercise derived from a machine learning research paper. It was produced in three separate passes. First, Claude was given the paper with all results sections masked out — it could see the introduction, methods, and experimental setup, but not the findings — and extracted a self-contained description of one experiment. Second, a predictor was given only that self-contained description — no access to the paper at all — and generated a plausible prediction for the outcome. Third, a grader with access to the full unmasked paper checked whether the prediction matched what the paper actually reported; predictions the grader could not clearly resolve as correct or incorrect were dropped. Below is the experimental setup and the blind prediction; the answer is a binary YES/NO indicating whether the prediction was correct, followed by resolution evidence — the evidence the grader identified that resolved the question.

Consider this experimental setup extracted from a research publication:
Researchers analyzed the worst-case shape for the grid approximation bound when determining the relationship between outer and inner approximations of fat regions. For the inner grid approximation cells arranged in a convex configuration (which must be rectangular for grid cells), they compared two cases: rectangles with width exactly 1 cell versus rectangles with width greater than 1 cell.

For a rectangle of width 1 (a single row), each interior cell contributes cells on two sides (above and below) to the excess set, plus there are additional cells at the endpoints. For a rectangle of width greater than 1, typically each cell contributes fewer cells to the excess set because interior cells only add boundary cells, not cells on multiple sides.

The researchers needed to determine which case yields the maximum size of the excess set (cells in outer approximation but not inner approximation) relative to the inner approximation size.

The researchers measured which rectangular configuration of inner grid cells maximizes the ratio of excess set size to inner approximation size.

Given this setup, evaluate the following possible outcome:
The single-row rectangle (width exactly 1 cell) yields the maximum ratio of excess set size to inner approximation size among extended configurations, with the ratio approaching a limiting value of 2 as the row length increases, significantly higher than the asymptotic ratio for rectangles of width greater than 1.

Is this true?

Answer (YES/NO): YES